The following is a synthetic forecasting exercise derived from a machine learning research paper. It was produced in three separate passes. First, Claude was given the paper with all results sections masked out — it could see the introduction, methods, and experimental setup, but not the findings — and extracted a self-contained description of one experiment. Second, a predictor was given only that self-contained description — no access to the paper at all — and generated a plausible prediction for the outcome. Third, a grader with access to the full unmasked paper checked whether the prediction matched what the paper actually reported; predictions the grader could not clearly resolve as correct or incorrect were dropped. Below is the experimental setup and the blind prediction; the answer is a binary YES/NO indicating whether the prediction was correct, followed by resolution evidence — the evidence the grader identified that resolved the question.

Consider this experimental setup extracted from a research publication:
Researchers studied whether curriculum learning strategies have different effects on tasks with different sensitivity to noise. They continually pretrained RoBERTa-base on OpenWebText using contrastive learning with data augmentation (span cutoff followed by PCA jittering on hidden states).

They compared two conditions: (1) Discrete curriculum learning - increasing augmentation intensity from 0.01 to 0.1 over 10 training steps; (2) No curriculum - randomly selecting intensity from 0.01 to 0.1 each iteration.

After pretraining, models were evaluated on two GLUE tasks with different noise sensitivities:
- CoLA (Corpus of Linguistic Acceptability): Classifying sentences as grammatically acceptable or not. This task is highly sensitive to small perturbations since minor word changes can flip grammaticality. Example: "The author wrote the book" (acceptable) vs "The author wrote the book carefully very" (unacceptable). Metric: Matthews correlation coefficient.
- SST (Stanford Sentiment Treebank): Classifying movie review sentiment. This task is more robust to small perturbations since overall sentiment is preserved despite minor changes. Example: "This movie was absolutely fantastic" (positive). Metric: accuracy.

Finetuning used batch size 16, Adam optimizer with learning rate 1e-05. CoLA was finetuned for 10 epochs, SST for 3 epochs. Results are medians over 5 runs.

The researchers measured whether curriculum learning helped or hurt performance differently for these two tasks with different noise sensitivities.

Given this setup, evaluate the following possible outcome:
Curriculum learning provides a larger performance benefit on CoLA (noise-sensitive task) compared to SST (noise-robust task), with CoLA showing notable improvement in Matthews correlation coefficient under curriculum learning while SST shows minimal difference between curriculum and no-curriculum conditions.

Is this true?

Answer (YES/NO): NO